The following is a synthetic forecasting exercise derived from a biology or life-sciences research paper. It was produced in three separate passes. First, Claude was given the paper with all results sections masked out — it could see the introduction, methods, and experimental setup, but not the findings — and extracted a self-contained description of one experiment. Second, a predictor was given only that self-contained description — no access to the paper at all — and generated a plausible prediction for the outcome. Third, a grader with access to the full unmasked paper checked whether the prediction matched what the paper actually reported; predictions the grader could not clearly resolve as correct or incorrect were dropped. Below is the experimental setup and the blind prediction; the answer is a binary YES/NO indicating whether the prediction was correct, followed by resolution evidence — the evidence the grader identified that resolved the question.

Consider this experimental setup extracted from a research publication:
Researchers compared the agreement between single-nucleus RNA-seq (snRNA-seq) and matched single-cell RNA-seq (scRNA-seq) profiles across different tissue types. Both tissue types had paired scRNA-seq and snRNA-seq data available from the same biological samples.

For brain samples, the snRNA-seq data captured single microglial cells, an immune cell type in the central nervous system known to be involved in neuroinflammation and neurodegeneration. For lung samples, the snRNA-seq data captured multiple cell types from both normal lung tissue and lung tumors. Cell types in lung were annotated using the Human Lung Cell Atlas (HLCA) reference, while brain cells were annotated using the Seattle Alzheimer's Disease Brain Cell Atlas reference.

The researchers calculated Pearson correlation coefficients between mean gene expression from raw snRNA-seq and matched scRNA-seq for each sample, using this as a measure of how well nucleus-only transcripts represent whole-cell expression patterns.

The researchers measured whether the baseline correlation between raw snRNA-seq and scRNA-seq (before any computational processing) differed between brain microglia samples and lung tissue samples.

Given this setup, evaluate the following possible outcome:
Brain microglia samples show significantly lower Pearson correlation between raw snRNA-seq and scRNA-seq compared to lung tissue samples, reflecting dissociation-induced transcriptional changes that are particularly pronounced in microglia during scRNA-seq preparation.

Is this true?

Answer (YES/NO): NO